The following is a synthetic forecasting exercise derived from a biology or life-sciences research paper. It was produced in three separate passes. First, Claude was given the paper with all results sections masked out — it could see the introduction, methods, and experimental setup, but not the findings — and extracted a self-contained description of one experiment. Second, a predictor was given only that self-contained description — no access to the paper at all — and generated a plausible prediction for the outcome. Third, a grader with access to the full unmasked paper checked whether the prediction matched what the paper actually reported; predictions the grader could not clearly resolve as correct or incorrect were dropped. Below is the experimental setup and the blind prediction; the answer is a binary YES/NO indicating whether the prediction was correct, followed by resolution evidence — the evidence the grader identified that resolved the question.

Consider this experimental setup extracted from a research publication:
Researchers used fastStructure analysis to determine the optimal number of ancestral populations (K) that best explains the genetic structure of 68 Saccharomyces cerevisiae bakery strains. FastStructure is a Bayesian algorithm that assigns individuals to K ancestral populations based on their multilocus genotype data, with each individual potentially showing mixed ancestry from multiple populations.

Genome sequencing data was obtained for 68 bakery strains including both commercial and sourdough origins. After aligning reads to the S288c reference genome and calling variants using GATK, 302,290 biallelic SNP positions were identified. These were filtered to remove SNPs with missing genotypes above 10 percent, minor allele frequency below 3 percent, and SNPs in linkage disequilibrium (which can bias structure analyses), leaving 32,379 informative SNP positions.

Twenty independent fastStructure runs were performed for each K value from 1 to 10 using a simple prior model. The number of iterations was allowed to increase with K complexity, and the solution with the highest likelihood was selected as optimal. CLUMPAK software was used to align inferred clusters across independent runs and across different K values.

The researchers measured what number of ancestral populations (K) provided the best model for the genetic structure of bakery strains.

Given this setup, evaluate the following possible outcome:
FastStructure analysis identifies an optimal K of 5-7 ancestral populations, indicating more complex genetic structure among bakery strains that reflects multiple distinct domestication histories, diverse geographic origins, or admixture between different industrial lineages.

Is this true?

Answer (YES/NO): YES